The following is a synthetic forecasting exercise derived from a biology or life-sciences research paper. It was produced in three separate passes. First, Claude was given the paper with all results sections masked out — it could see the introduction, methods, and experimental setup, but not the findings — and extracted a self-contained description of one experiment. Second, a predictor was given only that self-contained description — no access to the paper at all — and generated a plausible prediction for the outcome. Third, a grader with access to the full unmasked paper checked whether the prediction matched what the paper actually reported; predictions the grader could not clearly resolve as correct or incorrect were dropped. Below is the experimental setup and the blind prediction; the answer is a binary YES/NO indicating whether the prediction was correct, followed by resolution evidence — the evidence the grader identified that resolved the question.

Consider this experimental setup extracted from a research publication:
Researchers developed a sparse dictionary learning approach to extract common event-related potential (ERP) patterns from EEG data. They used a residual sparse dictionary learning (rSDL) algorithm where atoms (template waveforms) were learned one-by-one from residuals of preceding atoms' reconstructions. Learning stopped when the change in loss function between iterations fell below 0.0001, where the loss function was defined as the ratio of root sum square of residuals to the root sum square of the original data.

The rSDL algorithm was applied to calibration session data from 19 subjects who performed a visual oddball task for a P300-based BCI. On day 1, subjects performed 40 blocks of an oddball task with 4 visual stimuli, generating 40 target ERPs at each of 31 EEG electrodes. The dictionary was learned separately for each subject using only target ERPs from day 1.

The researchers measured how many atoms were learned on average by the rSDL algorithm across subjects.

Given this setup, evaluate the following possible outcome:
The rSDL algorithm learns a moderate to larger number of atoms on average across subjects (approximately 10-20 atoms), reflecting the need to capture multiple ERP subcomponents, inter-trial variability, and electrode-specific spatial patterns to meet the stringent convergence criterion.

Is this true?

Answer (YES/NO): YES